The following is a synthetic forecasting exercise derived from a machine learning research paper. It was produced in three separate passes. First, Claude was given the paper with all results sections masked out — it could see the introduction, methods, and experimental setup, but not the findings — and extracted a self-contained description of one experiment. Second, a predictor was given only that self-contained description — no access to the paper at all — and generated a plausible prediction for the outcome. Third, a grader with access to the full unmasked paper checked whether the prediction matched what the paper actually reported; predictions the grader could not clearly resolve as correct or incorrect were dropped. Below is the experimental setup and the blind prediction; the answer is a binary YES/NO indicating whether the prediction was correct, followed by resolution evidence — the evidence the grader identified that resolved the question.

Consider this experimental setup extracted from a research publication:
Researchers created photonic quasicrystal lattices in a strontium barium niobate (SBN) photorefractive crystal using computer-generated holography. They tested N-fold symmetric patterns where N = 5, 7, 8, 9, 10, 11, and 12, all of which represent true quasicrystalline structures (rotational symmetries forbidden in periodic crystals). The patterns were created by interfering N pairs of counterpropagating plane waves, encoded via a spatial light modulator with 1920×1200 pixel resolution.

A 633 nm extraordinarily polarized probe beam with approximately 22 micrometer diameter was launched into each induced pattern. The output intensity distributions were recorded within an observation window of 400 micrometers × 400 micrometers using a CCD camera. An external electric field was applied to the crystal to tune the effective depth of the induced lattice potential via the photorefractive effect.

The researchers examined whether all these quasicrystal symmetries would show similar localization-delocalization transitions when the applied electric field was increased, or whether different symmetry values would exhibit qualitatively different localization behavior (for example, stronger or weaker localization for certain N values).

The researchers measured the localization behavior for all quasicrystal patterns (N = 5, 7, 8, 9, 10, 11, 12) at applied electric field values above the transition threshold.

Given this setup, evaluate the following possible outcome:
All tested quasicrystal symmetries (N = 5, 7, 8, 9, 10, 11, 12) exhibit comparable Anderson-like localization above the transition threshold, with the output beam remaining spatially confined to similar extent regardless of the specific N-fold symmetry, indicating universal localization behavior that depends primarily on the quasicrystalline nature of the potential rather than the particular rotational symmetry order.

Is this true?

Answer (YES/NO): NO